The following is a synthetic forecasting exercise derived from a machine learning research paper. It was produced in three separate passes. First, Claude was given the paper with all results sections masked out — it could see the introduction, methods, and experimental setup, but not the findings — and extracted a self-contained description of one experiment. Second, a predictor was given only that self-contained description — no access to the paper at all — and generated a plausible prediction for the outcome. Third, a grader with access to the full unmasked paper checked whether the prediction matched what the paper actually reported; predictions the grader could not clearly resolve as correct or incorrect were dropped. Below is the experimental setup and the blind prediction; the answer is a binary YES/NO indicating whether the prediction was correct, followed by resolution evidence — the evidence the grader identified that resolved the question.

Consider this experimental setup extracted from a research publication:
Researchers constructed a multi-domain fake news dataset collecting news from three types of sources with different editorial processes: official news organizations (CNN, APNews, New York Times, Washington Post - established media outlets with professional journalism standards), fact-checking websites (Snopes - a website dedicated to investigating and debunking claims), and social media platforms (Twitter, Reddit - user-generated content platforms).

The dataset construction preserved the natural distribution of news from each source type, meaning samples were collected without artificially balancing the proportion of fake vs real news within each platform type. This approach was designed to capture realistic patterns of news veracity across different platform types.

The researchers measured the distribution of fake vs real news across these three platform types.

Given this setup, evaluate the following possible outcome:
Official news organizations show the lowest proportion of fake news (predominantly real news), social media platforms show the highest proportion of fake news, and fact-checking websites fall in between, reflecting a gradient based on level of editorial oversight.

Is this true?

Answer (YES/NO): NO